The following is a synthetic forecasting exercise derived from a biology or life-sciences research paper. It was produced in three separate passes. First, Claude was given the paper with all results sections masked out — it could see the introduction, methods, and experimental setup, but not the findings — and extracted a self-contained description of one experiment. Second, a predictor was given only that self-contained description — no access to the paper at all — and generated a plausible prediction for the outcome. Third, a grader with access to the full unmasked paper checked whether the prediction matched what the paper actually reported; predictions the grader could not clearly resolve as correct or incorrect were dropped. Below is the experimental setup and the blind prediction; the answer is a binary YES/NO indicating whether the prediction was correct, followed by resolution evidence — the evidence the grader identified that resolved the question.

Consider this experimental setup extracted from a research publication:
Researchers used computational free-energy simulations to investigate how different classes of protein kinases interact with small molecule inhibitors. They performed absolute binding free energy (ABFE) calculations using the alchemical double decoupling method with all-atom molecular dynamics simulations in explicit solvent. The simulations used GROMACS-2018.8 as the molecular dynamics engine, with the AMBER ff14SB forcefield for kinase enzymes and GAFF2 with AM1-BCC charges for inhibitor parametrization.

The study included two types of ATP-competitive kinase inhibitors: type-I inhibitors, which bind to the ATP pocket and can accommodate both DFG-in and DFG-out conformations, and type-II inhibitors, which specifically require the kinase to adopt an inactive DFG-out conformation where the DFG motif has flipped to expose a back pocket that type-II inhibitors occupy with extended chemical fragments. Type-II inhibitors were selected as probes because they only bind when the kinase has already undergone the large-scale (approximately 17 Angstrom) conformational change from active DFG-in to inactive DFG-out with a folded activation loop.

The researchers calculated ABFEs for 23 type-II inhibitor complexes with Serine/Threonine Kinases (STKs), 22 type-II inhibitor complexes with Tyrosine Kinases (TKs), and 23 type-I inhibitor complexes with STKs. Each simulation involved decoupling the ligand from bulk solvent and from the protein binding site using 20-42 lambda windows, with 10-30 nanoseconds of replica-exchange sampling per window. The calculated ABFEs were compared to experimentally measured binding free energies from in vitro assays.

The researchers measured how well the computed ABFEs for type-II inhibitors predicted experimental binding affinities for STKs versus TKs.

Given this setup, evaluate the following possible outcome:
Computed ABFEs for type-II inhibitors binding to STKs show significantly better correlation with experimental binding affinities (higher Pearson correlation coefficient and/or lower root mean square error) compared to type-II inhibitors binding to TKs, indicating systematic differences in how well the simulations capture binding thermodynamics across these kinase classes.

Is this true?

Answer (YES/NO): NO